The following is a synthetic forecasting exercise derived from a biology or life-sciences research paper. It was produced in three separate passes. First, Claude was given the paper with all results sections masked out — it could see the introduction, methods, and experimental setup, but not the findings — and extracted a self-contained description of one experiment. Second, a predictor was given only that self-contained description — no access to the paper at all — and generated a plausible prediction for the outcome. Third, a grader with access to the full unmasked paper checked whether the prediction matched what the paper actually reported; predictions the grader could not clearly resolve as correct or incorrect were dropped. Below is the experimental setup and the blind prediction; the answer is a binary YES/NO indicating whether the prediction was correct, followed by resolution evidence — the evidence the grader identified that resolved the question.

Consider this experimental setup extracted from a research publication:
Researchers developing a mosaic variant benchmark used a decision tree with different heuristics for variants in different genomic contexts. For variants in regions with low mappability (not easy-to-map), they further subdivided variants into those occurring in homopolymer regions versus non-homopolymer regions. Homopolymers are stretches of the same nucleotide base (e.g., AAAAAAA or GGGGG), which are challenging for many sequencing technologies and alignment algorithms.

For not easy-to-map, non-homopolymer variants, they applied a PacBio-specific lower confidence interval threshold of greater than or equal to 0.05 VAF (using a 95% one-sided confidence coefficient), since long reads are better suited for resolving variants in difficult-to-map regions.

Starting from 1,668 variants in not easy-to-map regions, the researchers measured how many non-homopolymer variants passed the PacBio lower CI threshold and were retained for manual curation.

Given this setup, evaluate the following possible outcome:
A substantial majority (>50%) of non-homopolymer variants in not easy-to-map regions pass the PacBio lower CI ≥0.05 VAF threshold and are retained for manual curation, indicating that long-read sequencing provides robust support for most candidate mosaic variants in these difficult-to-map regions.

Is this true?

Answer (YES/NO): NO